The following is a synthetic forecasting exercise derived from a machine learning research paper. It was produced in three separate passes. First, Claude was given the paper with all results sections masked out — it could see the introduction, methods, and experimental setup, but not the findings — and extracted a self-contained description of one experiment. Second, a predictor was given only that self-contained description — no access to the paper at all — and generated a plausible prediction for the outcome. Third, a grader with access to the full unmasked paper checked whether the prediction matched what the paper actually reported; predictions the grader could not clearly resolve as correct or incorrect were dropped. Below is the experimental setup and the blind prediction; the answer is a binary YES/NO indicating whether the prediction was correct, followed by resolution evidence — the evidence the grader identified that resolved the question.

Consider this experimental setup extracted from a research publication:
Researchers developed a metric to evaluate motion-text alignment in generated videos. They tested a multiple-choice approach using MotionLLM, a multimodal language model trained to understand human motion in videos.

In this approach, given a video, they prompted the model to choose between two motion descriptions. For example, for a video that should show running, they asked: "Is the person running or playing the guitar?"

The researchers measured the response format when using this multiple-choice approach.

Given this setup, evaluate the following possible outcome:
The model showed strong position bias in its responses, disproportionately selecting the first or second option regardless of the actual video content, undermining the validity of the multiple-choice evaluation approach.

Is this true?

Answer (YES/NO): NO